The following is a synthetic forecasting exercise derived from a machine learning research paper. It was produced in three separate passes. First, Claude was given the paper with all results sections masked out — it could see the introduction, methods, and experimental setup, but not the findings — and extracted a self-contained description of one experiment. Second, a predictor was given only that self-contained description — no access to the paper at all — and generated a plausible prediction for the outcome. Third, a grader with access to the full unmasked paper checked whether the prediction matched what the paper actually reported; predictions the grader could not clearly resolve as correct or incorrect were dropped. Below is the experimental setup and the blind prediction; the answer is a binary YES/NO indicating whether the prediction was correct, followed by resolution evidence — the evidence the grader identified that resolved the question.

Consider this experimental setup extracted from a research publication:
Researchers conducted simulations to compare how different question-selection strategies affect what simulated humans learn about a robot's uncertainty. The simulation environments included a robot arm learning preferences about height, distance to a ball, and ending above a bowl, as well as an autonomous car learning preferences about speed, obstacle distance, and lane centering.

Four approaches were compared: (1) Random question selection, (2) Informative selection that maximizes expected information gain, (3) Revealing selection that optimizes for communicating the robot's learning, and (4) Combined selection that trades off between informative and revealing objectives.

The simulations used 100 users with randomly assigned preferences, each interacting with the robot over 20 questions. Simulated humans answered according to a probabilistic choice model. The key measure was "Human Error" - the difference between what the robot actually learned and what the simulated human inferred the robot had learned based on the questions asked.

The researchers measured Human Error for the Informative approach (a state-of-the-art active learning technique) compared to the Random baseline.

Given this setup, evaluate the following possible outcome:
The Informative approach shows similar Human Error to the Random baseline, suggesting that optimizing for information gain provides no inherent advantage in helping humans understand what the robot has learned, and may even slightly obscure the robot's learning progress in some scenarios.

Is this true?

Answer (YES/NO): YES